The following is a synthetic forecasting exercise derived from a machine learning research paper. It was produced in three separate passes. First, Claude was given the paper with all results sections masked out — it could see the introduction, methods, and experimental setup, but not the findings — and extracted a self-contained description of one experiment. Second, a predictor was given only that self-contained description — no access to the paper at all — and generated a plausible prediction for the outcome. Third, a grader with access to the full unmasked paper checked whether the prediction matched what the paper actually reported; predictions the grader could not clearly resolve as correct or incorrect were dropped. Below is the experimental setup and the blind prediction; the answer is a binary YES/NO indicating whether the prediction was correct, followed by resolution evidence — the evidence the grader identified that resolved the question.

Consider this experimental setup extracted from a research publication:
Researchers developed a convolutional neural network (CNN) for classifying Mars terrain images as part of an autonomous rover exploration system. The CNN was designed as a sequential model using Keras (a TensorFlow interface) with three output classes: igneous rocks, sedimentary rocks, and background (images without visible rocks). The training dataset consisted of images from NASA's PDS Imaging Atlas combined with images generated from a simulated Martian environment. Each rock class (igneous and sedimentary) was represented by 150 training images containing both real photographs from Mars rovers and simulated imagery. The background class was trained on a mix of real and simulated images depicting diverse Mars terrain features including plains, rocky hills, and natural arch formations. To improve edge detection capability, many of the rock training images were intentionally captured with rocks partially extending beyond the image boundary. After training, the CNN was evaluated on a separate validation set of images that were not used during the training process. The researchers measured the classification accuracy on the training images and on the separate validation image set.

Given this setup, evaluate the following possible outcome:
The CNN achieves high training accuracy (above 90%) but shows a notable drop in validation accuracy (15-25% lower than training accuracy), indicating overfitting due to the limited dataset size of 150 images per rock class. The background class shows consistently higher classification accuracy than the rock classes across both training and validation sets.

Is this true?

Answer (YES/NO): NO